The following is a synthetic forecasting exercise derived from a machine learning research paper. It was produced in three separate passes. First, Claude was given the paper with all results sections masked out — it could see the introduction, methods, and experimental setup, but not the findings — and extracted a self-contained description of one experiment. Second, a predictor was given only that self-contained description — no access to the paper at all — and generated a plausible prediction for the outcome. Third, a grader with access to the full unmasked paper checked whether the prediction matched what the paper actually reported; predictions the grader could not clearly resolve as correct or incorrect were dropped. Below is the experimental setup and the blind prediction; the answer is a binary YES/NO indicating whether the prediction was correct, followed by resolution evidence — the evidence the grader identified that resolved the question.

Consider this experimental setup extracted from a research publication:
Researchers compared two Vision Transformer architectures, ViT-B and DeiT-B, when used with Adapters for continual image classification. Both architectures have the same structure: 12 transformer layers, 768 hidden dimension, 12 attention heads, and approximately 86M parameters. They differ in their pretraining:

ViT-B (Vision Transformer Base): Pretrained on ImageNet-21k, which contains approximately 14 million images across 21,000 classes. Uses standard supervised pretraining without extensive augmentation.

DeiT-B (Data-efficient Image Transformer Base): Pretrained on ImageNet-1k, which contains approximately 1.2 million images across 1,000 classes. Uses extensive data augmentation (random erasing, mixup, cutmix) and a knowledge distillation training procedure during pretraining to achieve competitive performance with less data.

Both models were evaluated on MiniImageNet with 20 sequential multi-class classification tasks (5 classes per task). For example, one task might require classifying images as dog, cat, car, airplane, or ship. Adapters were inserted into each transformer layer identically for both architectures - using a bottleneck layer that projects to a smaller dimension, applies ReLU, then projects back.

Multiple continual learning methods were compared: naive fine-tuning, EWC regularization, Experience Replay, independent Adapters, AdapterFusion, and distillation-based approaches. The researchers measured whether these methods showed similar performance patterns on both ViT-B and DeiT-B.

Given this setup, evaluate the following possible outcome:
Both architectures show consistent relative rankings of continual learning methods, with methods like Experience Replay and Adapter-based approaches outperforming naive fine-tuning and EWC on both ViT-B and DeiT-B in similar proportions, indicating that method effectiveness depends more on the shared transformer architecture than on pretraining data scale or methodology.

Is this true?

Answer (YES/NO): YES